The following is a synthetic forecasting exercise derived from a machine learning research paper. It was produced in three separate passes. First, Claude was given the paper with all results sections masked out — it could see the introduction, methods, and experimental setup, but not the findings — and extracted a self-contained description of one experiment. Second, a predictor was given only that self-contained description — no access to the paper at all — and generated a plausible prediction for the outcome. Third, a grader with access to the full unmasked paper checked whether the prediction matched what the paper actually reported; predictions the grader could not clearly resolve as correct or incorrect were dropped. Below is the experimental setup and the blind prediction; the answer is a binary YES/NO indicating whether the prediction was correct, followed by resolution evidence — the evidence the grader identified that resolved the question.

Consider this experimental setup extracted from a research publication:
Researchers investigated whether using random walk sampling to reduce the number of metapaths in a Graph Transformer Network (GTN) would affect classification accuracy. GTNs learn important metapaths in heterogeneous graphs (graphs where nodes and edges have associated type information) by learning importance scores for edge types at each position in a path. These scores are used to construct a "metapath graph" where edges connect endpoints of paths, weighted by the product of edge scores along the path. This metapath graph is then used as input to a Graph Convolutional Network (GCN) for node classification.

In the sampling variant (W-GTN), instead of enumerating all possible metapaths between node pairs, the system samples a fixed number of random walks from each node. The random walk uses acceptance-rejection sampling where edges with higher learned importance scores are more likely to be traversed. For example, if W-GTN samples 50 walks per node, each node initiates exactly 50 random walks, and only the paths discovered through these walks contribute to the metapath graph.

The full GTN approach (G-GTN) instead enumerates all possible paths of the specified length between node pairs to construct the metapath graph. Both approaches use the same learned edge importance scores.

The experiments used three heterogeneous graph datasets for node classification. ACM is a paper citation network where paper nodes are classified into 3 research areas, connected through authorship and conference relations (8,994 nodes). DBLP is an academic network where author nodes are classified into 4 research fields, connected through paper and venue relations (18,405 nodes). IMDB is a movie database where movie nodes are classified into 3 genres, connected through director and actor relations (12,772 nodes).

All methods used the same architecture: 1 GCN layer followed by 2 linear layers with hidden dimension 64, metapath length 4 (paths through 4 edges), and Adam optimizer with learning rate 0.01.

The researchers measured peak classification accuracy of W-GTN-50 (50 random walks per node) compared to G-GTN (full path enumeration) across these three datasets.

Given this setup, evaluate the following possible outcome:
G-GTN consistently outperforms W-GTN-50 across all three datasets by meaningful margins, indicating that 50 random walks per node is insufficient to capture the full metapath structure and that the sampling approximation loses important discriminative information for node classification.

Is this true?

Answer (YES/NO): NO